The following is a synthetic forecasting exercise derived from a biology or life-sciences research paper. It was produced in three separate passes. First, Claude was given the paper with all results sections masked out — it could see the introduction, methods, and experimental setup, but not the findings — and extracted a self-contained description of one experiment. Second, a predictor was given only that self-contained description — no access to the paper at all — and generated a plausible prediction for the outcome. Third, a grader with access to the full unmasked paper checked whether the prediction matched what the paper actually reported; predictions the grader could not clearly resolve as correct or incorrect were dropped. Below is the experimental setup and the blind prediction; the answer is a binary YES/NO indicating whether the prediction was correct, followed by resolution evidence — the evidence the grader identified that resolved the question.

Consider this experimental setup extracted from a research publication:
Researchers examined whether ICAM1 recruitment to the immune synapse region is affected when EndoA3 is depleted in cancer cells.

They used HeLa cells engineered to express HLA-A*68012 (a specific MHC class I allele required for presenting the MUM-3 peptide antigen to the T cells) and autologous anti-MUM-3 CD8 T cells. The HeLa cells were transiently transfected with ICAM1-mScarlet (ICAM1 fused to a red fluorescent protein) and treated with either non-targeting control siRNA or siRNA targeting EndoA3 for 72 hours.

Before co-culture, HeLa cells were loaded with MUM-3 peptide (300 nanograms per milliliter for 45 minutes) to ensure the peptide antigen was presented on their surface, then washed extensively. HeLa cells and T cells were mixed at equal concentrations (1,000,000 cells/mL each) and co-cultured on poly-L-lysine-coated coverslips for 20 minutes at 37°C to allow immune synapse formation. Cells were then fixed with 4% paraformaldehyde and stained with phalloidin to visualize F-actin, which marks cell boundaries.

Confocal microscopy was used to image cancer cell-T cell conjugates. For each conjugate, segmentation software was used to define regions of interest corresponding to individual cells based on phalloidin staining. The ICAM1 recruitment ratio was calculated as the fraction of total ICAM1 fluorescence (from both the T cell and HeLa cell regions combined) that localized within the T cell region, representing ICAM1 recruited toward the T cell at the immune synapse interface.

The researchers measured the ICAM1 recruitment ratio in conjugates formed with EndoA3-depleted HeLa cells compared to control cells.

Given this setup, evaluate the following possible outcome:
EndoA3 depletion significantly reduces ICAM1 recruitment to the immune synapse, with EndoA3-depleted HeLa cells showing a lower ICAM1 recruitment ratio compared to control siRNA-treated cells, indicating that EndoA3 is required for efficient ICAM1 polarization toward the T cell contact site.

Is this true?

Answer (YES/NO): YES